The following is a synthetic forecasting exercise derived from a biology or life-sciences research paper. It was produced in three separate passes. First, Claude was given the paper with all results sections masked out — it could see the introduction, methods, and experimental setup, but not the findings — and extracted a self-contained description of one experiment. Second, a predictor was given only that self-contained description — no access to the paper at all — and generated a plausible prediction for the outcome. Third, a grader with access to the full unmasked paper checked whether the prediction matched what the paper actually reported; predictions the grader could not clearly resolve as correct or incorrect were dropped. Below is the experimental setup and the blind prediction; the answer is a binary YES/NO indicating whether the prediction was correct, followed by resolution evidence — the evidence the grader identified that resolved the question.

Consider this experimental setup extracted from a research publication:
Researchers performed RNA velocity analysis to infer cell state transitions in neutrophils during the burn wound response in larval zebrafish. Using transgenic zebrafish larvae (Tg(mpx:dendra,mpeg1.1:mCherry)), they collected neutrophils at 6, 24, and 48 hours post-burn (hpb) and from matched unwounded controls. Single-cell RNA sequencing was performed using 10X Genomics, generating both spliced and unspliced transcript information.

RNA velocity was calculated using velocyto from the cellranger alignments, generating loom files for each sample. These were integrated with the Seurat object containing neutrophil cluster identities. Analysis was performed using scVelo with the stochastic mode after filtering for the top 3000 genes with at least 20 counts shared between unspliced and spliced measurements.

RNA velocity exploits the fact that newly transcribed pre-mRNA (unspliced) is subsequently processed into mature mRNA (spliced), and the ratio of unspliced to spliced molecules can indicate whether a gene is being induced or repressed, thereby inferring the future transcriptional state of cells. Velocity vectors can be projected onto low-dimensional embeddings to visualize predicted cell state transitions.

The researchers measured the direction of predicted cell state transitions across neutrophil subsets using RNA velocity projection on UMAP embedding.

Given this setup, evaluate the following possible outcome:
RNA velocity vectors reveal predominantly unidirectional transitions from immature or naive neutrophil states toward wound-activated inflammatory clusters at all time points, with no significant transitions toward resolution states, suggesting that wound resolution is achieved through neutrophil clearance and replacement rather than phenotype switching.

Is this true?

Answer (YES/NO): NO